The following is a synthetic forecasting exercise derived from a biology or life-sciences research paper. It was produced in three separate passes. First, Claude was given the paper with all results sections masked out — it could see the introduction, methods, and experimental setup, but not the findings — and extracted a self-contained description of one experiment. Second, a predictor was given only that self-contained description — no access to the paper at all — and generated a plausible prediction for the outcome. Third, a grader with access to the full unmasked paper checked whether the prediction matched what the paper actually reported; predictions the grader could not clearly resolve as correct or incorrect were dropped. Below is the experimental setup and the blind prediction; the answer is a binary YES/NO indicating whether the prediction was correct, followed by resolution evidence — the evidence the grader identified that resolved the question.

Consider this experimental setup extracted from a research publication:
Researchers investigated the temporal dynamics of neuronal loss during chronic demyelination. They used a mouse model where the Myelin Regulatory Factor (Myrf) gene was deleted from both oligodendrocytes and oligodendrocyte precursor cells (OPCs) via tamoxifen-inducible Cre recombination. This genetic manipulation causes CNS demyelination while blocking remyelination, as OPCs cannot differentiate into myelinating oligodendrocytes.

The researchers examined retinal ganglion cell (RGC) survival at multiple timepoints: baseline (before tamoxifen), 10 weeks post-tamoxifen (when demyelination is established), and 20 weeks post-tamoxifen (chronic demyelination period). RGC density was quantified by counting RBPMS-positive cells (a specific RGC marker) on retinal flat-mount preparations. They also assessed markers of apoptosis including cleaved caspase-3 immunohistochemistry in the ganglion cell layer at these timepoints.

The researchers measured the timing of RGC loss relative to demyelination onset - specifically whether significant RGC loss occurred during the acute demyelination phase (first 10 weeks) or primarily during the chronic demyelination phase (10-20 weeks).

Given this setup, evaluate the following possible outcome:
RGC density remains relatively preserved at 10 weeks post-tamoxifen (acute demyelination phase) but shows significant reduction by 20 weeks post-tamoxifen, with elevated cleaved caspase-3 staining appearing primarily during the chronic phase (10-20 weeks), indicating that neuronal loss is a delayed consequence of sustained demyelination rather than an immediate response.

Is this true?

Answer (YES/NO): NO